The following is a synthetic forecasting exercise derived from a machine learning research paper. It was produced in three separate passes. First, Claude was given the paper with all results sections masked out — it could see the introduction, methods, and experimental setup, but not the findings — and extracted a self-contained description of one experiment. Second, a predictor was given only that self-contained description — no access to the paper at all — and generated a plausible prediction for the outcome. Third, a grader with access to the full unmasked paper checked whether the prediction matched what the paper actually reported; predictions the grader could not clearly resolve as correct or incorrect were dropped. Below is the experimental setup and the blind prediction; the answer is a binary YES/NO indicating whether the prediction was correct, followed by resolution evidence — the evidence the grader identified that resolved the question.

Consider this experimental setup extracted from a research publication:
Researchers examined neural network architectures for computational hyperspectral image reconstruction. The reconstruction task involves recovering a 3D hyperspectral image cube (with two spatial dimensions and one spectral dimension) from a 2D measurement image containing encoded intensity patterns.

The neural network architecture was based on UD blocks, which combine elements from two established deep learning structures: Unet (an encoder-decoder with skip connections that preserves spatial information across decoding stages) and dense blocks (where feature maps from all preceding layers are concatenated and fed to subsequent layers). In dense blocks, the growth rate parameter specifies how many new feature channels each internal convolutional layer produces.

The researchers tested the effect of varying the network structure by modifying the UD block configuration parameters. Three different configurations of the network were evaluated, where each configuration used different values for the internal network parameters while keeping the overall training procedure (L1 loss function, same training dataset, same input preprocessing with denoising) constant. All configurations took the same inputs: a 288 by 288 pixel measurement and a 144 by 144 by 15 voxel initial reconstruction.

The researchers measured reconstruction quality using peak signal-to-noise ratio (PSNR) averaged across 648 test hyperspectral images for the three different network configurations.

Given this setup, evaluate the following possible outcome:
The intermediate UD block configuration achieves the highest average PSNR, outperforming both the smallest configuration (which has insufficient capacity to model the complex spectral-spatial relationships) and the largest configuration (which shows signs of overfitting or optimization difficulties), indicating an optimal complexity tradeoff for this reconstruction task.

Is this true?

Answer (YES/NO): NO